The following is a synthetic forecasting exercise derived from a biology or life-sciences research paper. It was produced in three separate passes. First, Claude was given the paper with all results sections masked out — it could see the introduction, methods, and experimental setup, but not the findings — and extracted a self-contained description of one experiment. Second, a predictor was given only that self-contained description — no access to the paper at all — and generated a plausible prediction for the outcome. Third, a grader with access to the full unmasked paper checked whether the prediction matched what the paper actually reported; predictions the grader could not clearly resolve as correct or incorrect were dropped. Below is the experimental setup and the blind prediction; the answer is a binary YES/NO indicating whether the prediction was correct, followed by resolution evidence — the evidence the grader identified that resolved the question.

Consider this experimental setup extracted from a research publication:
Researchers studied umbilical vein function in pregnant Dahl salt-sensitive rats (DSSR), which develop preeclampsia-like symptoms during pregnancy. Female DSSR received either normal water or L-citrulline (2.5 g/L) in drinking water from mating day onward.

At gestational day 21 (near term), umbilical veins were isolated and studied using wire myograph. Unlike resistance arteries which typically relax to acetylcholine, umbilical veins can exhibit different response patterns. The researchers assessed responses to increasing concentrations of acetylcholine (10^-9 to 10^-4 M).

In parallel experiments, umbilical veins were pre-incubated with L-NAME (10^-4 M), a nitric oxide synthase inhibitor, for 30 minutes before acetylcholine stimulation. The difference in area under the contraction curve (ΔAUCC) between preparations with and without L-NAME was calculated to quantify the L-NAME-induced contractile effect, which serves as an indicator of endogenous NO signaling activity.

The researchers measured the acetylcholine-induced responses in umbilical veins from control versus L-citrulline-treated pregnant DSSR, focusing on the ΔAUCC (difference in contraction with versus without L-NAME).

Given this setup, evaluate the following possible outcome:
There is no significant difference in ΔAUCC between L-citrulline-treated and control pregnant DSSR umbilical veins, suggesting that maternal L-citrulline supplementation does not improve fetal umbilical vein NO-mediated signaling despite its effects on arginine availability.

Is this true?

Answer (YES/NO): NO